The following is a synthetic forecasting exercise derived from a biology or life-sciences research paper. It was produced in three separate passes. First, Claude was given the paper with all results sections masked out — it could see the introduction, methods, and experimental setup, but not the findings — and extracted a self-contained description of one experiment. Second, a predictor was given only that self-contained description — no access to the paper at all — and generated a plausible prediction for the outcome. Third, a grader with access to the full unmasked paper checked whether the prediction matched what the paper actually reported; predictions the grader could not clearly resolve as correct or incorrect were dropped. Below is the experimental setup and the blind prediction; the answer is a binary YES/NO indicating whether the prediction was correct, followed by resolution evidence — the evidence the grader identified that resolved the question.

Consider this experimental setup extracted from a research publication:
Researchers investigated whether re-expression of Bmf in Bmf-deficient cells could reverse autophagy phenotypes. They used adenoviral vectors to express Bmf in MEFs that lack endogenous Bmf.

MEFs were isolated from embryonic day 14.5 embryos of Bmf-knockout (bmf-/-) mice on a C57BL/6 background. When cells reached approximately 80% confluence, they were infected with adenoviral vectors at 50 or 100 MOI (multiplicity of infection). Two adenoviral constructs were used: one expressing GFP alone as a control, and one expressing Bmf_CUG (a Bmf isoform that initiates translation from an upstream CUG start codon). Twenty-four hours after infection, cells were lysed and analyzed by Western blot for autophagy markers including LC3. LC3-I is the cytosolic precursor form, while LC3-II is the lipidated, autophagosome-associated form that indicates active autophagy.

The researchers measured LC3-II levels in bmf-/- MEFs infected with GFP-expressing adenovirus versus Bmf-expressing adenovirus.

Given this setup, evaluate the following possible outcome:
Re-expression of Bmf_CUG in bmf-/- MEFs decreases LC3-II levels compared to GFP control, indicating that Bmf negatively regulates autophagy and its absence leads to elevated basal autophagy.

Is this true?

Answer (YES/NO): YES